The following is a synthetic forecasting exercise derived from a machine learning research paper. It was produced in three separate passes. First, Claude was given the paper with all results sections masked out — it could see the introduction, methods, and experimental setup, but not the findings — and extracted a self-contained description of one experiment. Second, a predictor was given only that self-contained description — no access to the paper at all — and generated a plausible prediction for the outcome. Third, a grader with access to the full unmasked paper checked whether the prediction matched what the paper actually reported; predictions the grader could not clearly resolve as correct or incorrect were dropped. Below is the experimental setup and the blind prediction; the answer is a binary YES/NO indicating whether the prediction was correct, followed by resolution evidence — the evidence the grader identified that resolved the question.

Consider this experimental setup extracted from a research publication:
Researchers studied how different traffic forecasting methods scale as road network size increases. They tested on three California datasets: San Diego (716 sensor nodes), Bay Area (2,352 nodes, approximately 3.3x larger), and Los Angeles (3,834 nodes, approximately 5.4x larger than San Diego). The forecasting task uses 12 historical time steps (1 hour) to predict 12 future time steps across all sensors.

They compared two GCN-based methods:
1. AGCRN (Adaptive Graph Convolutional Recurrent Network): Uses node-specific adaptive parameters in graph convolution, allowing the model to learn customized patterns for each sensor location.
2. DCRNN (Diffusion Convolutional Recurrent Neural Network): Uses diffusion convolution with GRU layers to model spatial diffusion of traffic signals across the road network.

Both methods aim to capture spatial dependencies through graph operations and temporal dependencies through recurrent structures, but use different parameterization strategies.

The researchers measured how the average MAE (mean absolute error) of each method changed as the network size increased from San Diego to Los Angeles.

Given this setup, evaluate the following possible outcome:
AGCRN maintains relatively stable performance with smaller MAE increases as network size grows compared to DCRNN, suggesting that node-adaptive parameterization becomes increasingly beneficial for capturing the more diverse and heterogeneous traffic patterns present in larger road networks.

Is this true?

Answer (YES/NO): NO